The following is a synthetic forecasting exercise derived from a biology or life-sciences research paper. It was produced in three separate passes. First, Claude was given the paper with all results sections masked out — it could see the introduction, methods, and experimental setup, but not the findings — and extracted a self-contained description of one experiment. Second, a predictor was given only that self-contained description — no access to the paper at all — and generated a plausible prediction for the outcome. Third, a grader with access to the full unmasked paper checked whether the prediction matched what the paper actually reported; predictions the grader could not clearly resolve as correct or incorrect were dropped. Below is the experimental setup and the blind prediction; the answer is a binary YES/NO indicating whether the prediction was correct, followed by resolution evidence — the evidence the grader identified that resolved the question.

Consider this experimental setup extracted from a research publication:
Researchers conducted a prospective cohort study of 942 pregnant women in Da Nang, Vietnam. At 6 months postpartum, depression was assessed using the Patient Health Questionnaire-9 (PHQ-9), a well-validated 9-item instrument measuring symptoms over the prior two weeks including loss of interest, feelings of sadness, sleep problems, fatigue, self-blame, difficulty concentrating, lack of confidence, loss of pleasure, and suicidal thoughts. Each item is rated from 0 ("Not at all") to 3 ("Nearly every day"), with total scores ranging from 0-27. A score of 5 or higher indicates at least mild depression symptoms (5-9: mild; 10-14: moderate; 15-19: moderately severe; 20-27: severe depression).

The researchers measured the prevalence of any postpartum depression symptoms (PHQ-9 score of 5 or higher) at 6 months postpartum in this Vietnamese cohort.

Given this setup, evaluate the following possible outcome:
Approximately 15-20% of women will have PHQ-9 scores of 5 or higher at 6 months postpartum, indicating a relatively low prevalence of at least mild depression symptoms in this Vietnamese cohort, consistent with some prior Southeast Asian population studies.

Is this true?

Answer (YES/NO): NO